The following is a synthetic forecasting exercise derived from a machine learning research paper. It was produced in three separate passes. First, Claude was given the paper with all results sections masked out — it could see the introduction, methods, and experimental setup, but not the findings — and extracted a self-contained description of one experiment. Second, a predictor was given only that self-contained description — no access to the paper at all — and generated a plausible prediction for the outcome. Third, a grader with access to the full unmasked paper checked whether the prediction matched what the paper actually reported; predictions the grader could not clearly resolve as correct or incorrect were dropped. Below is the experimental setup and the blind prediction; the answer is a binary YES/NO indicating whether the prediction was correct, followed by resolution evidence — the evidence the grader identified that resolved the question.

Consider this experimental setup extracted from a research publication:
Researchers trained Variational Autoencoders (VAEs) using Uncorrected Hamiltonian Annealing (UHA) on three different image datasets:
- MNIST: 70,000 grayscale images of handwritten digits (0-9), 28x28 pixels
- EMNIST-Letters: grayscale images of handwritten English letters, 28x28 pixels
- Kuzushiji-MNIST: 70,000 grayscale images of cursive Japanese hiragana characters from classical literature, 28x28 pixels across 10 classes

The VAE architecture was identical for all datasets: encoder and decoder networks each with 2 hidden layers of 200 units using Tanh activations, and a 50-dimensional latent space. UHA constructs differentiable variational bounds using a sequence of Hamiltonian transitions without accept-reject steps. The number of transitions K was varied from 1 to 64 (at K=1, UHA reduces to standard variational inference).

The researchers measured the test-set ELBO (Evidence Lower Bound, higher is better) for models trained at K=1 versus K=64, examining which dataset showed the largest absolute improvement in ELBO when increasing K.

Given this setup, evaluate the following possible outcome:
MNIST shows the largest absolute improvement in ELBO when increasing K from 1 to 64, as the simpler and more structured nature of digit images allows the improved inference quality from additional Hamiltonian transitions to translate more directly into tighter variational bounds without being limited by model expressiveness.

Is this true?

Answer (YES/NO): NO